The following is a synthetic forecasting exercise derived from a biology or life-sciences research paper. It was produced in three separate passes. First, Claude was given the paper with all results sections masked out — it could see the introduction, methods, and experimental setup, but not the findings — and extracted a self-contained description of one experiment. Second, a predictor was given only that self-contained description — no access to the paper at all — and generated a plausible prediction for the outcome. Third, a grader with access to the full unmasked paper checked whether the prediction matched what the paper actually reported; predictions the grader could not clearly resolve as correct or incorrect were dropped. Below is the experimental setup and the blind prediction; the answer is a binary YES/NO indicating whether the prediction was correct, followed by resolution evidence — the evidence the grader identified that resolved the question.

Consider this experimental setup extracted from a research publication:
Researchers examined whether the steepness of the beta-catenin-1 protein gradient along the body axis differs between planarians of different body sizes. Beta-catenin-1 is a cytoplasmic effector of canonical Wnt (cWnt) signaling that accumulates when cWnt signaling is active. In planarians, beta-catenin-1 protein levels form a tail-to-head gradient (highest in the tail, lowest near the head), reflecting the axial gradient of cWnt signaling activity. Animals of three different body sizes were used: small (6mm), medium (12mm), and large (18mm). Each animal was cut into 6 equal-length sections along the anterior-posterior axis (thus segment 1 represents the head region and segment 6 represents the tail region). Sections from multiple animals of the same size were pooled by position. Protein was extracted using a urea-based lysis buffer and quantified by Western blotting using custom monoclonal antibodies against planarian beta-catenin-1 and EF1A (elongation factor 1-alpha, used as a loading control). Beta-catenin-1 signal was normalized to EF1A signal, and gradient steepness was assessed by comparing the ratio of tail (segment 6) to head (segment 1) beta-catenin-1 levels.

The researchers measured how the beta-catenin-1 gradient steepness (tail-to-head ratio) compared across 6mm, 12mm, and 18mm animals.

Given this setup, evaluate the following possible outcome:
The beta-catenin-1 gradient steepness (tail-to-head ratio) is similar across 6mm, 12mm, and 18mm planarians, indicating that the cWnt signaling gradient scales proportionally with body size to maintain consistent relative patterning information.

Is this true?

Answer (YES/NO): YES